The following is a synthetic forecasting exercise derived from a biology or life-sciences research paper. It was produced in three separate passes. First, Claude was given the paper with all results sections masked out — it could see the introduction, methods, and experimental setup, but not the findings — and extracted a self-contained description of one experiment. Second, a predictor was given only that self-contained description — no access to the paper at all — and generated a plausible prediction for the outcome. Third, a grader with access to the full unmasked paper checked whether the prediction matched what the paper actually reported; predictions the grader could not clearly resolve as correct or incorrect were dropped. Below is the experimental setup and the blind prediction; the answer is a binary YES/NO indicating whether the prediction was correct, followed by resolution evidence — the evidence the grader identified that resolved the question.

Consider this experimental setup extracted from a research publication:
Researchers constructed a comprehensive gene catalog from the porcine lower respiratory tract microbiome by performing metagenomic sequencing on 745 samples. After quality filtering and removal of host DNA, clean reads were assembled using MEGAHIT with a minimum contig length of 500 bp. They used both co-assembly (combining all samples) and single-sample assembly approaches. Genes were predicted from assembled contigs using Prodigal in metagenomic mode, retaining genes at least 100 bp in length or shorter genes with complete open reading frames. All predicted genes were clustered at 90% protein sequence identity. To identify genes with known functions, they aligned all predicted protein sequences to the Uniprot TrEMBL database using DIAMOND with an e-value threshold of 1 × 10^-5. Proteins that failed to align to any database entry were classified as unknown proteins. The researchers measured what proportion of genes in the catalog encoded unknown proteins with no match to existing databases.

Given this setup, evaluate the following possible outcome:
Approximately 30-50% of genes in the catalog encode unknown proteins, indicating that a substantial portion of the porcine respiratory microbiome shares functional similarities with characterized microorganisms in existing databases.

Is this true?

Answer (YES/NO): YES